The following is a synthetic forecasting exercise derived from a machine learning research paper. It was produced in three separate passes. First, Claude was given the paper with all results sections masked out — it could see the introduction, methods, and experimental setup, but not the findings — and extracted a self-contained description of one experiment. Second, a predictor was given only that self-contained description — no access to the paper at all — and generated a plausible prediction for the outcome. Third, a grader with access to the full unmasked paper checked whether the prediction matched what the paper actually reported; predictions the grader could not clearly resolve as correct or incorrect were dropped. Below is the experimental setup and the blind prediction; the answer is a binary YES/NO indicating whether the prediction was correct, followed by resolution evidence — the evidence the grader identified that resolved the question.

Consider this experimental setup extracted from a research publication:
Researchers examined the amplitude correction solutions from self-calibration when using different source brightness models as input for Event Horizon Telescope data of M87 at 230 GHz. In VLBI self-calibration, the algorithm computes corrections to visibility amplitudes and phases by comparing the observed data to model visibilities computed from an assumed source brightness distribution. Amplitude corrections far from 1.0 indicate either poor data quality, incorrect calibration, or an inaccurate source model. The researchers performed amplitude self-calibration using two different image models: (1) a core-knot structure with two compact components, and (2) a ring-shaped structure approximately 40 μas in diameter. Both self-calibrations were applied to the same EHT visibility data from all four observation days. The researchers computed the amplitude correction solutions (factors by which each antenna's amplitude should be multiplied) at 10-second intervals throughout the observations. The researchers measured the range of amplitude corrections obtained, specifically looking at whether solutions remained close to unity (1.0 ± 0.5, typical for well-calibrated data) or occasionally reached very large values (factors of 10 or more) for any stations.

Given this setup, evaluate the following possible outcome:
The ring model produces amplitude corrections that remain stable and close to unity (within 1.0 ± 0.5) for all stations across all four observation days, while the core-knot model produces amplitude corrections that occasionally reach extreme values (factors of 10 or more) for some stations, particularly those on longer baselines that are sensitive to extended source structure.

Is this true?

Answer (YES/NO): NO